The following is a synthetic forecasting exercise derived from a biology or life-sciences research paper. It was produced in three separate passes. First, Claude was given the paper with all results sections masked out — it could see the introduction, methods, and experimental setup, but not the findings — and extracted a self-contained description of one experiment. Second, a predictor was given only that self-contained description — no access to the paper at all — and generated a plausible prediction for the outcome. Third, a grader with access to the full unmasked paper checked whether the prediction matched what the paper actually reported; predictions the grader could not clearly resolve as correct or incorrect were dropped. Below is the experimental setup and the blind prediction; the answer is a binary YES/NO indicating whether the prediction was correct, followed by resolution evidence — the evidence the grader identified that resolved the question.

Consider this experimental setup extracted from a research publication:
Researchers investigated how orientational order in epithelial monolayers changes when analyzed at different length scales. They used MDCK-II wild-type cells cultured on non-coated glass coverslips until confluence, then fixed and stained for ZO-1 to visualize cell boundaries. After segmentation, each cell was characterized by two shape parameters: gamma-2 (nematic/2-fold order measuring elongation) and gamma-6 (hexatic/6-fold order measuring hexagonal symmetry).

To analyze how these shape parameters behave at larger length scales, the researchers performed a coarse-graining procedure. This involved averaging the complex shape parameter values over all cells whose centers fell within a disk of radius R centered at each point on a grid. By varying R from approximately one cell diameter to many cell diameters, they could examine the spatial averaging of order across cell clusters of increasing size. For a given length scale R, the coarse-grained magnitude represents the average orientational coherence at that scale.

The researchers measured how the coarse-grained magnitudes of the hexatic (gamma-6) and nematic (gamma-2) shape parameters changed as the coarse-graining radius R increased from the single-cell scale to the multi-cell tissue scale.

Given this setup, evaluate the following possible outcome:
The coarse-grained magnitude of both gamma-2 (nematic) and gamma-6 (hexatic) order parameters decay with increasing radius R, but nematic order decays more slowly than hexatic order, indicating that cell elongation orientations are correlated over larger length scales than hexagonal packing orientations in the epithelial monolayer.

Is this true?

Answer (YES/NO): YES